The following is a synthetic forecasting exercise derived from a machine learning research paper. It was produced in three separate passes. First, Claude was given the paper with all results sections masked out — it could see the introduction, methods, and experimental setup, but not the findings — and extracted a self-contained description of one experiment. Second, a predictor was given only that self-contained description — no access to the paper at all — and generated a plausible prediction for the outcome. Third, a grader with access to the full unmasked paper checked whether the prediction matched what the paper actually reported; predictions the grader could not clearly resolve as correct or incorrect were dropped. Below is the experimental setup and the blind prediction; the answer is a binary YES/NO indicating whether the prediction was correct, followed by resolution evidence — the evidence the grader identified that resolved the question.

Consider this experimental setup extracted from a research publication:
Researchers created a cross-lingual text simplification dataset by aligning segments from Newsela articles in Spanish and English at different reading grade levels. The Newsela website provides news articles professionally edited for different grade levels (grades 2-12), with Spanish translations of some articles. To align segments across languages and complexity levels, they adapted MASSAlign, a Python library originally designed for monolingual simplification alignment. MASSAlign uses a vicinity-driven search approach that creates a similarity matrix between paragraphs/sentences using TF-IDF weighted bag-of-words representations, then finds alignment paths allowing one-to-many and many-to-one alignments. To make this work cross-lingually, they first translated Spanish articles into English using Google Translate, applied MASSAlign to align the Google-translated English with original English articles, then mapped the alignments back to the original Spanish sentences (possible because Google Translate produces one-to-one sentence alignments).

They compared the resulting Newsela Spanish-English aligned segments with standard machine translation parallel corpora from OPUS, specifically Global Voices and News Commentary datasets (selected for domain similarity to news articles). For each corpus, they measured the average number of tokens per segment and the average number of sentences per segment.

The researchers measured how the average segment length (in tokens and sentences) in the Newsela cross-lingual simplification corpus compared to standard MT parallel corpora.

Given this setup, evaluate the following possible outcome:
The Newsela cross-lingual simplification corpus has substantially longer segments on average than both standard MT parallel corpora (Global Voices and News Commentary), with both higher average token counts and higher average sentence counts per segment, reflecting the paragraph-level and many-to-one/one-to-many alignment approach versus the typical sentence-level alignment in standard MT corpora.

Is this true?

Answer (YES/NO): YES